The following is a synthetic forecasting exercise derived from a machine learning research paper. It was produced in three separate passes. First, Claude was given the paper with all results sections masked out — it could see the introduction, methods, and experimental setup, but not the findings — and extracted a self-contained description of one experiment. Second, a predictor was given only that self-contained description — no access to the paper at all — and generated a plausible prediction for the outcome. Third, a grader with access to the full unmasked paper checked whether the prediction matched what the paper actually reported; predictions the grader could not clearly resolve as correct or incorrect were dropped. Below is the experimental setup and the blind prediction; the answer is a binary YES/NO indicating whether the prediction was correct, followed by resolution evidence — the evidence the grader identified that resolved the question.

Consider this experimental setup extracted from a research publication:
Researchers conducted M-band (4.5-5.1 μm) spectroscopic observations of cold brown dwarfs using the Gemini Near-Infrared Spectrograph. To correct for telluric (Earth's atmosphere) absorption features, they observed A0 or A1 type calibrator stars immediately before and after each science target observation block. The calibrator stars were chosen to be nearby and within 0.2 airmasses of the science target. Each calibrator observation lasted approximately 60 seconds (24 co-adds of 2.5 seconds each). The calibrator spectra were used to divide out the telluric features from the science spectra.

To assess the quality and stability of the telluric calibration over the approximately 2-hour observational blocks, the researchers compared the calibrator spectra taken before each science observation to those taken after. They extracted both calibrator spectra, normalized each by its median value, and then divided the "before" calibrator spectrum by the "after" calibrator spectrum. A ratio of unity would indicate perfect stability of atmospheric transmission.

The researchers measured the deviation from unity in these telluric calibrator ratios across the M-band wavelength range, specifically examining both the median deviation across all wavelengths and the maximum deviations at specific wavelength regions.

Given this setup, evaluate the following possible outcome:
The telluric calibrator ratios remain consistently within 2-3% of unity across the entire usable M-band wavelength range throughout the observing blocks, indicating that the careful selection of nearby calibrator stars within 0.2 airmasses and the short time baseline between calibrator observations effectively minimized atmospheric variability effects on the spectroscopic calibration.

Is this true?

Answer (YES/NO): NO